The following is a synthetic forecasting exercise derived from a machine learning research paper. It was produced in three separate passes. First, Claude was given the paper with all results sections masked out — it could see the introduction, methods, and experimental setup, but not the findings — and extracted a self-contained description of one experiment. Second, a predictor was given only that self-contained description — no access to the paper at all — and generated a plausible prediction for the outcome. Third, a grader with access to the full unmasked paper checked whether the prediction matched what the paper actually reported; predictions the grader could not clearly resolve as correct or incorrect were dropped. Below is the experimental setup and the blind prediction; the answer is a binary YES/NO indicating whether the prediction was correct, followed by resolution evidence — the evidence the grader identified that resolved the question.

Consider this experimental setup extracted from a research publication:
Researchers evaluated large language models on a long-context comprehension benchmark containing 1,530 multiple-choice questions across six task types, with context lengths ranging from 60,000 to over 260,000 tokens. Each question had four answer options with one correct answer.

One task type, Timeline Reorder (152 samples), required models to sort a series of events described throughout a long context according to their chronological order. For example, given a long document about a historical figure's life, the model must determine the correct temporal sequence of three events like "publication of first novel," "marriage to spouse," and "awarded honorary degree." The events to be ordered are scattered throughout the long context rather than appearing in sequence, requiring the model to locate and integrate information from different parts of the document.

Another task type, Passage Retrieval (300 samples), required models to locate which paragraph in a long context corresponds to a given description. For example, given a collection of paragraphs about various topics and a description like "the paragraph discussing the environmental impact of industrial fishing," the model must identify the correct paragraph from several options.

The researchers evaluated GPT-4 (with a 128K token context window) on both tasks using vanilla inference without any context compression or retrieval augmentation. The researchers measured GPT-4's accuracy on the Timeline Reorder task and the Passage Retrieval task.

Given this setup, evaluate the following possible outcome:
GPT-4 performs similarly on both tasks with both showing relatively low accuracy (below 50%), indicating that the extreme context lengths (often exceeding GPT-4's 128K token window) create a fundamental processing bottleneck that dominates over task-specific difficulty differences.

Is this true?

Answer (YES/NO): NO